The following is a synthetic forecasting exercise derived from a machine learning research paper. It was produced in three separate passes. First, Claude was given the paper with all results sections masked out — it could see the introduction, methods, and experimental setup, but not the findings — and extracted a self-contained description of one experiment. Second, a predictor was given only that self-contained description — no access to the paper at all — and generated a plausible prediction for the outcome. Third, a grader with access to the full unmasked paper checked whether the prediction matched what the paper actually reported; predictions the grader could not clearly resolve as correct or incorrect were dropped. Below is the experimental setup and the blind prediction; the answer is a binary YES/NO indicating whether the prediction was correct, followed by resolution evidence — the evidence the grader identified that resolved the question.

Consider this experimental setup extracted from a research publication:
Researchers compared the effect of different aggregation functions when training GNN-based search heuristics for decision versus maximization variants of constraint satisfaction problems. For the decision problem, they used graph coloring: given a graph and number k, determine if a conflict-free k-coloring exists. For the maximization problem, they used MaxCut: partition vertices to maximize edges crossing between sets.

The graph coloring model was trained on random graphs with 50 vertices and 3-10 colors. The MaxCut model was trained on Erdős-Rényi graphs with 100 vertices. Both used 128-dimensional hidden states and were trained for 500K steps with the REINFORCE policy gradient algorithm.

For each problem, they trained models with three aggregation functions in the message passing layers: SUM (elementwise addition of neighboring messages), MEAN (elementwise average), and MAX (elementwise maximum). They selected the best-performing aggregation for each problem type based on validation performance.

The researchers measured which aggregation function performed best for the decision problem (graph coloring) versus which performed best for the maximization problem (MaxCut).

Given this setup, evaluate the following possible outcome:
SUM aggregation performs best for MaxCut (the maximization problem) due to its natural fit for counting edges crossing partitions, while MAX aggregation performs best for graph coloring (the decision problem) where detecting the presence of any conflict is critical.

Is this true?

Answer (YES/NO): YES